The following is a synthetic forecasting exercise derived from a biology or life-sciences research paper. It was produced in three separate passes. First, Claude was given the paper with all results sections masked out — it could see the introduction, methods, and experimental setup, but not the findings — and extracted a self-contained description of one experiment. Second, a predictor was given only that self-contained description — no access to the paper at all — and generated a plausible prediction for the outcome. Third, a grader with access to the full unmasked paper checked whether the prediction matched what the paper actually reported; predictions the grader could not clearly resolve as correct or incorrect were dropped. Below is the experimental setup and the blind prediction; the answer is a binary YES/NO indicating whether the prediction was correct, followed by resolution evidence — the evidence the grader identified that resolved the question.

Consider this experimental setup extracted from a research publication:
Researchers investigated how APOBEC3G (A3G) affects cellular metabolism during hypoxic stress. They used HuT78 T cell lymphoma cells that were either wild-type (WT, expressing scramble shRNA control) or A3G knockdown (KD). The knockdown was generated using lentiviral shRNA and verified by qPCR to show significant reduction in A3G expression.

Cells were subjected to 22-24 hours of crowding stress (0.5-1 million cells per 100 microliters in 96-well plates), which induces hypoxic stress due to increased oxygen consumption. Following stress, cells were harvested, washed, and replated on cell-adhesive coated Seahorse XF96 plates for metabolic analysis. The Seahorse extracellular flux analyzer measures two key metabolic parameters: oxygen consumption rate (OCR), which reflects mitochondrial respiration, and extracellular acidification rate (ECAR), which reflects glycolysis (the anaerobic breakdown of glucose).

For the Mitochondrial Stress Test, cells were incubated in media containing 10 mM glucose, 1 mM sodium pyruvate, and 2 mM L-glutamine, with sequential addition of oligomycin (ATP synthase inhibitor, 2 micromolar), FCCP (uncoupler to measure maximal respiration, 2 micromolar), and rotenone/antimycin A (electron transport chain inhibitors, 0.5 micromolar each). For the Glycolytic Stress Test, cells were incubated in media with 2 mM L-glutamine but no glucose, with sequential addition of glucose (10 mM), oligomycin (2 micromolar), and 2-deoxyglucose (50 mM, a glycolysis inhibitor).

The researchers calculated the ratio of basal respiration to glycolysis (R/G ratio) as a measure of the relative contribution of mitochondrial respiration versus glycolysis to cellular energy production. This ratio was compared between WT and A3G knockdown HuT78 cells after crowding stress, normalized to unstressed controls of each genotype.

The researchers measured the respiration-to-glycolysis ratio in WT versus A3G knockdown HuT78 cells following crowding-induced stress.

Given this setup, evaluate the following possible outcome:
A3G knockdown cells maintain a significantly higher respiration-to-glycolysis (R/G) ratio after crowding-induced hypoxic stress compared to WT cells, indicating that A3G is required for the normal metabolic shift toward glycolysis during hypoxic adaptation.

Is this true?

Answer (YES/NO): YES